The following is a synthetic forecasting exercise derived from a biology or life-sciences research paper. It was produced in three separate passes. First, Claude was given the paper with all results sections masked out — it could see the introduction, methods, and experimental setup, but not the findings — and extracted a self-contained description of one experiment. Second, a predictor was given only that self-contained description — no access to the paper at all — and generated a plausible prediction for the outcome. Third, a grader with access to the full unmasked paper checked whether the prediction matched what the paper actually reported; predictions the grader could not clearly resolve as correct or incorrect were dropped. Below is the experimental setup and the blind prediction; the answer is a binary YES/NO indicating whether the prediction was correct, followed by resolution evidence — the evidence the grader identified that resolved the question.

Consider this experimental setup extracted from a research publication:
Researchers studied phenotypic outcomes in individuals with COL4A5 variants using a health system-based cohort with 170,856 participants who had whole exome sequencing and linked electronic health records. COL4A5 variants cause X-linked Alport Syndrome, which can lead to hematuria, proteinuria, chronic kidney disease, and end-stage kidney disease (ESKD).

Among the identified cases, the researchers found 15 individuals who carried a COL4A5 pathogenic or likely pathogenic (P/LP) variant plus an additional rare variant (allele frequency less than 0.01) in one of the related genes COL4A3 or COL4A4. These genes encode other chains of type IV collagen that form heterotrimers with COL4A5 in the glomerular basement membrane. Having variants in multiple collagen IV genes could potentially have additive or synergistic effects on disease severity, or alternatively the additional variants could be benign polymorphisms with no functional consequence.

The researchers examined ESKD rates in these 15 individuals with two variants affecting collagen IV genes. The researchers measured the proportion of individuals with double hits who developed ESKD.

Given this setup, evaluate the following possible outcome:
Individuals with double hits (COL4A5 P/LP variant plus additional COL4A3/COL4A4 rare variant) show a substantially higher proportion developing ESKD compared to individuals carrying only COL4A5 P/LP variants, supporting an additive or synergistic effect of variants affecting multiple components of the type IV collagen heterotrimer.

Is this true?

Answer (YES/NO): NO